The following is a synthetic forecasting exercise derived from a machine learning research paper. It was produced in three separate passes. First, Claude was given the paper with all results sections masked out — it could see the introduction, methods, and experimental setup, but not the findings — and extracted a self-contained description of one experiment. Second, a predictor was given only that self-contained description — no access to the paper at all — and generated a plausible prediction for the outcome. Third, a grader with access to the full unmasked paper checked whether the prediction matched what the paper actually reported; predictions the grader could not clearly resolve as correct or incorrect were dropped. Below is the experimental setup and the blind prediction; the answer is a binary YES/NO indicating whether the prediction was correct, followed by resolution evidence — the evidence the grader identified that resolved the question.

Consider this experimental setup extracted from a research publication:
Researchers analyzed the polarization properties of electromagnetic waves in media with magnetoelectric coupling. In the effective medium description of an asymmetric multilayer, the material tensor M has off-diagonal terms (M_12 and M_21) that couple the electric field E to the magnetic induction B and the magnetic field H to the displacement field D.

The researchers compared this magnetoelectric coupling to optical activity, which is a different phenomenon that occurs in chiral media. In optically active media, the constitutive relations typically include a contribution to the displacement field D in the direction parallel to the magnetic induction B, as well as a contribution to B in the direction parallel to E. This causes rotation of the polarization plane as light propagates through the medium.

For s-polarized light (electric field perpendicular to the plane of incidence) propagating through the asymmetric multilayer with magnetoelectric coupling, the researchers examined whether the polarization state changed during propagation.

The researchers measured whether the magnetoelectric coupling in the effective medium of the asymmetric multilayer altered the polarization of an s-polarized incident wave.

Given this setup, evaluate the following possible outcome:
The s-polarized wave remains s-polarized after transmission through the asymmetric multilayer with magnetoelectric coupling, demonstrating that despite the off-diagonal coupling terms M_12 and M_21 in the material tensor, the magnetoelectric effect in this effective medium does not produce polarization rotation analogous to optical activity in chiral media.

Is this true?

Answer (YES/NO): YES